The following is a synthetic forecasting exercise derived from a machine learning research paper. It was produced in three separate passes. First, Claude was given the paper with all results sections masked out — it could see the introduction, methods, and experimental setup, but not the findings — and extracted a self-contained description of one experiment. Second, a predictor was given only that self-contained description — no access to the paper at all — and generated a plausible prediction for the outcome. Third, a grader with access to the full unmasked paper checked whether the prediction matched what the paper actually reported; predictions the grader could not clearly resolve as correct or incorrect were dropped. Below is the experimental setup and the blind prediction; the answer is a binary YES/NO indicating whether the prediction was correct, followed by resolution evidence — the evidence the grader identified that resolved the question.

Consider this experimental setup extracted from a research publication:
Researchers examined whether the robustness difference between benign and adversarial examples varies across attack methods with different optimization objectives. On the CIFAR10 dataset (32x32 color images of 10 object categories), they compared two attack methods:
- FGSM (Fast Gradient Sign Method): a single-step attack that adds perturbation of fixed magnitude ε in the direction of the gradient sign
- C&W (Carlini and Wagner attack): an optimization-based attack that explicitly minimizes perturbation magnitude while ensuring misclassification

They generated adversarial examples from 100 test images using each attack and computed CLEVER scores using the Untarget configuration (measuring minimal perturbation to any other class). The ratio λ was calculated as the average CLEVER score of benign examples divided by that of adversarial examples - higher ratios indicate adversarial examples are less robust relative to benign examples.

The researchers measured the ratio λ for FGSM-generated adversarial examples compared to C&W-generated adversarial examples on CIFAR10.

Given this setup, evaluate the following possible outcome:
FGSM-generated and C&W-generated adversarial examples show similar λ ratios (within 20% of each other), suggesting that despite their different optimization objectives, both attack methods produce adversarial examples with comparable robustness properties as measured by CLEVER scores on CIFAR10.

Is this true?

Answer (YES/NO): NO